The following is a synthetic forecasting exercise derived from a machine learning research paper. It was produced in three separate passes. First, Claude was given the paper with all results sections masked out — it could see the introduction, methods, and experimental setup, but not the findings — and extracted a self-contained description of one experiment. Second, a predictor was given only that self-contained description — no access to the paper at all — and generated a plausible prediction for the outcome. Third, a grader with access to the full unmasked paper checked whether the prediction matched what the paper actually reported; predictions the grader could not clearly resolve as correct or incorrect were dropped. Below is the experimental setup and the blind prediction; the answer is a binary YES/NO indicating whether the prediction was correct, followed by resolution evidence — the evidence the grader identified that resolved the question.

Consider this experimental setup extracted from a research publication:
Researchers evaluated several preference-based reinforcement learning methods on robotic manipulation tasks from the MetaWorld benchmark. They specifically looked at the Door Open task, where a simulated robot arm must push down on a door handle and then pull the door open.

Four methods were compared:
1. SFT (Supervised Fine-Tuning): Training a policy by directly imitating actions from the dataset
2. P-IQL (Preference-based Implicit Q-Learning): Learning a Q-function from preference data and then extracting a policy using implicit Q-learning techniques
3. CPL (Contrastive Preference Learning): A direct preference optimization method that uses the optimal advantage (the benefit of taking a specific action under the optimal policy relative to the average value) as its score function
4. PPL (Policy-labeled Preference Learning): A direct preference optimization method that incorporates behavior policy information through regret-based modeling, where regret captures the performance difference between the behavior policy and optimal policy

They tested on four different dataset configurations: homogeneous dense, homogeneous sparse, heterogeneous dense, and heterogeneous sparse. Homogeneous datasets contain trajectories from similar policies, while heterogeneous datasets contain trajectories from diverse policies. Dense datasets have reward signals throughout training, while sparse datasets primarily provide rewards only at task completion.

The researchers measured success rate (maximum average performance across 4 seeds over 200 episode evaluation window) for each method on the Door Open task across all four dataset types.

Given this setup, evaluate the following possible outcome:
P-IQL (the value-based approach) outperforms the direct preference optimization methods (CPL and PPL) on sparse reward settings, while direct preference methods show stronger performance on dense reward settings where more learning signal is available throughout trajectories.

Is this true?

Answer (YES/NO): NO